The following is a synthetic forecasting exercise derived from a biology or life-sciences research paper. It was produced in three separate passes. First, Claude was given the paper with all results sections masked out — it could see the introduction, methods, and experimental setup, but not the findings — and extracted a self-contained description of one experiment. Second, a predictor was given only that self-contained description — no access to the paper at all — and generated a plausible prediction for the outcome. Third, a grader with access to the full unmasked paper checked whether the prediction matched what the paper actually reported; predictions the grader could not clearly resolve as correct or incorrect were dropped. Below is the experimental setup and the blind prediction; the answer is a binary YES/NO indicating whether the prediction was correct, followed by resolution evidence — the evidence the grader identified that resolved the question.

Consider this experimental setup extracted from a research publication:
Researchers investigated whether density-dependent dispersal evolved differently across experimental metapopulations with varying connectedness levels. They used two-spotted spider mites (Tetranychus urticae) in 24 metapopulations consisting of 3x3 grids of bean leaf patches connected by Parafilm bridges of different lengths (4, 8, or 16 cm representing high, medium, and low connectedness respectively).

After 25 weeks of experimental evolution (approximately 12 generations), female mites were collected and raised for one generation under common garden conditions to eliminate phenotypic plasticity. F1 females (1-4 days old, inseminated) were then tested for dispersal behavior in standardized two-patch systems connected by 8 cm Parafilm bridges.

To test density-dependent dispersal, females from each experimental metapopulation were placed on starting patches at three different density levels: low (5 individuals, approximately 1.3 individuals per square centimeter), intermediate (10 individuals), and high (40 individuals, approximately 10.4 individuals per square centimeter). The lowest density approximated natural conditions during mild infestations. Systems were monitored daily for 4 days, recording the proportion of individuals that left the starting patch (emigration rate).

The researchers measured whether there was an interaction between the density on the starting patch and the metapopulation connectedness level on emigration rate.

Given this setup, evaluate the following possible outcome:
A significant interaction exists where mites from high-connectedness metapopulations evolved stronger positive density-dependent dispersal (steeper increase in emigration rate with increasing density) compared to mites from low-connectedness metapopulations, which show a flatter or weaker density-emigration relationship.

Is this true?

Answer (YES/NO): NO